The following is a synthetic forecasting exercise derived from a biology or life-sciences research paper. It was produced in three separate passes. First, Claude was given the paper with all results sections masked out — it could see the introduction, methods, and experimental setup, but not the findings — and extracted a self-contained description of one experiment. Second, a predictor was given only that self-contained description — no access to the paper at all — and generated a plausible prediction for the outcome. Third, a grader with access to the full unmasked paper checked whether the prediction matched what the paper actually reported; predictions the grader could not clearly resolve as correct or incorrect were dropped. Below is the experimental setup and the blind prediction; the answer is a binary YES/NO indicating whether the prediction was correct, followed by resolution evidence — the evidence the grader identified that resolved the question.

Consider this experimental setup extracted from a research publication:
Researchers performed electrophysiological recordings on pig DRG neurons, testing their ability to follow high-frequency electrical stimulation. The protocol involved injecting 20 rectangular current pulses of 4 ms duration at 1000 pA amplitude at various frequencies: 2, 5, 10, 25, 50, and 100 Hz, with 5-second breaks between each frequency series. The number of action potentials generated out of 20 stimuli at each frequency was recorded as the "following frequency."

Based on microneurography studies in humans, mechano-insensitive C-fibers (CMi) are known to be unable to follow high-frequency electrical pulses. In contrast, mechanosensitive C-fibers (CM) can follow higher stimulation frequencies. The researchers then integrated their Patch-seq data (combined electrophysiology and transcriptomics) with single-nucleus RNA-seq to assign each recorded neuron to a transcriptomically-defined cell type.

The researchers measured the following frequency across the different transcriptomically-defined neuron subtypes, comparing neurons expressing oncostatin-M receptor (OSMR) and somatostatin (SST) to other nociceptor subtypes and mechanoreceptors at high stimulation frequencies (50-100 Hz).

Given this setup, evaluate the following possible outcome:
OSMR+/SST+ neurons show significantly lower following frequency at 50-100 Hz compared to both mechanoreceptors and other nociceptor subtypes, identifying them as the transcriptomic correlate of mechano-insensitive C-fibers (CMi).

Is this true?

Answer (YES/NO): YES